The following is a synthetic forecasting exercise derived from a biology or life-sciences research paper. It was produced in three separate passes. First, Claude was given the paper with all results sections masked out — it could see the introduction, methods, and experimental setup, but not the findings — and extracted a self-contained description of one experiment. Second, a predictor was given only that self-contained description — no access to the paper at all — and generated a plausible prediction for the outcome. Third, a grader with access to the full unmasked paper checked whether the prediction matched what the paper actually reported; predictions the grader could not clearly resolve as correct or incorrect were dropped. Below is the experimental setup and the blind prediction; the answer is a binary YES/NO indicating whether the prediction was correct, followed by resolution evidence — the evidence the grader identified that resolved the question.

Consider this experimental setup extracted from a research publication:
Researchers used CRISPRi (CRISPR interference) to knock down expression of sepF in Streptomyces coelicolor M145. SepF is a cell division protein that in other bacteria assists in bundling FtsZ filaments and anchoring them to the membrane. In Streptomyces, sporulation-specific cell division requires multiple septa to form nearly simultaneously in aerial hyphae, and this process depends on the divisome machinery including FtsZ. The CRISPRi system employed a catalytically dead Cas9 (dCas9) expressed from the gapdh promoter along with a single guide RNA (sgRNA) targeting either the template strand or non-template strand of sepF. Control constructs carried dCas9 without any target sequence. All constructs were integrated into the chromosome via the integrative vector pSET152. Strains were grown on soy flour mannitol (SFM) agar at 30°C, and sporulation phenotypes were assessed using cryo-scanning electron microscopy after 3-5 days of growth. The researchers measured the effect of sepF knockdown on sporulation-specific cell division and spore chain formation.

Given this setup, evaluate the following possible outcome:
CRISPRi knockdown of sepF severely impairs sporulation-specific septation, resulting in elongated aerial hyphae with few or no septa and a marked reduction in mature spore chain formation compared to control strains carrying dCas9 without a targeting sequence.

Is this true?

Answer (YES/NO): YES